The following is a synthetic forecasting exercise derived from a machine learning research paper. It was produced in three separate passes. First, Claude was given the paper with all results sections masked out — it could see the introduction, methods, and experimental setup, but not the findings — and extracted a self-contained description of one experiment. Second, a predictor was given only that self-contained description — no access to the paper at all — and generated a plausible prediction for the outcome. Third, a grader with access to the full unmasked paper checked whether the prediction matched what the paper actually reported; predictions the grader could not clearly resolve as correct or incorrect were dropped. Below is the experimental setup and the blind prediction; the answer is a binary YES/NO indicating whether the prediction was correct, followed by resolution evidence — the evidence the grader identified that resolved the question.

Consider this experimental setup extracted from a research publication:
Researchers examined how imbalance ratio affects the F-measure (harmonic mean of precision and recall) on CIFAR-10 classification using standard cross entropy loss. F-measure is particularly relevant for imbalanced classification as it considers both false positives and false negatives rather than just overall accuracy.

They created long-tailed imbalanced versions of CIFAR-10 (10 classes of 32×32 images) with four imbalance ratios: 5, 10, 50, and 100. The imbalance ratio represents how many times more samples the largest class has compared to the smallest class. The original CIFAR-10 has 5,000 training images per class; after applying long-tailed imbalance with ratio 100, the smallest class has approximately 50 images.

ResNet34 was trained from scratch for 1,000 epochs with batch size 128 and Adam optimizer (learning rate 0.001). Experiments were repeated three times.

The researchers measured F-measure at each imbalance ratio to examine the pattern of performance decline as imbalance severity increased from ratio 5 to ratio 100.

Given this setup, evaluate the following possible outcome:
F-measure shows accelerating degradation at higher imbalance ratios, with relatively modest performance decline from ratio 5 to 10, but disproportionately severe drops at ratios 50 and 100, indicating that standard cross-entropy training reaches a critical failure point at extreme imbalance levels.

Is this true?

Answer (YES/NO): NO